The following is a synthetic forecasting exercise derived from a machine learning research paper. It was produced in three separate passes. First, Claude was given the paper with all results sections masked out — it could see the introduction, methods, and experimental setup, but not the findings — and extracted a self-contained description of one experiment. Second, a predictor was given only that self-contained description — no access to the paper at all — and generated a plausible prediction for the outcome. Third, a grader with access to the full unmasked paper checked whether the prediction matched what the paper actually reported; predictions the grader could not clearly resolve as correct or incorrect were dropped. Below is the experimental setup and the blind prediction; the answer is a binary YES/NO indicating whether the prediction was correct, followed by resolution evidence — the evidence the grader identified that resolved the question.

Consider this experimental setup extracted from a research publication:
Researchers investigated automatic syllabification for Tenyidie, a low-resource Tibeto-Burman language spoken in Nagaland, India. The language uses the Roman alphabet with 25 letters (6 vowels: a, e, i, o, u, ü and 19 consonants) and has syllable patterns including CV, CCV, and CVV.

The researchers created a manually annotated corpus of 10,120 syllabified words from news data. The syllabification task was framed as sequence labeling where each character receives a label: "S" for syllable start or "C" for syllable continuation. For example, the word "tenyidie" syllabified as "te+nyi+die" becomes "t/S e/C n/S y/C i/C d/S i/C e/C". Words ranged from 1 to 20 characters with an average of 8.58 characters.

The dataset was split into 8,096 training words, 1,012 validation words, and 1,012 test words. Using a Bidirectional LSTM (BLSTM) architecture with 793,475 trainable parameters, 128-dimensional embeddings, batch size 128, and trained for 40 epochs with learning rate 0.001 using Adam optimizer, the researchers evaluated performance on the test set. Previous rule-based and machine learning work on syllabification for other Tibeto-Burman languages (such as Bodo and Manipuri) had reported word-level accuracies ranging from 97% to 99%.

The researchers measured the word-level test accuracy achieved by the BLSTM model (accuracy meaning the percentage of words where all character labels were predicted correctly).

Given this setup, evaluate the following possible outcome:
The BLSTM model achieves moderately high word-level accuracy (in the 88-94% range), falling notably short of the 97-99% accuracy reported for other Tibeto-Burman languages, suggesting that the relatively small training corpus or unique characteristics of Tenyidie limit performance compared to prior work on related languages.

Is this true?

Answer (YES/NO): NO